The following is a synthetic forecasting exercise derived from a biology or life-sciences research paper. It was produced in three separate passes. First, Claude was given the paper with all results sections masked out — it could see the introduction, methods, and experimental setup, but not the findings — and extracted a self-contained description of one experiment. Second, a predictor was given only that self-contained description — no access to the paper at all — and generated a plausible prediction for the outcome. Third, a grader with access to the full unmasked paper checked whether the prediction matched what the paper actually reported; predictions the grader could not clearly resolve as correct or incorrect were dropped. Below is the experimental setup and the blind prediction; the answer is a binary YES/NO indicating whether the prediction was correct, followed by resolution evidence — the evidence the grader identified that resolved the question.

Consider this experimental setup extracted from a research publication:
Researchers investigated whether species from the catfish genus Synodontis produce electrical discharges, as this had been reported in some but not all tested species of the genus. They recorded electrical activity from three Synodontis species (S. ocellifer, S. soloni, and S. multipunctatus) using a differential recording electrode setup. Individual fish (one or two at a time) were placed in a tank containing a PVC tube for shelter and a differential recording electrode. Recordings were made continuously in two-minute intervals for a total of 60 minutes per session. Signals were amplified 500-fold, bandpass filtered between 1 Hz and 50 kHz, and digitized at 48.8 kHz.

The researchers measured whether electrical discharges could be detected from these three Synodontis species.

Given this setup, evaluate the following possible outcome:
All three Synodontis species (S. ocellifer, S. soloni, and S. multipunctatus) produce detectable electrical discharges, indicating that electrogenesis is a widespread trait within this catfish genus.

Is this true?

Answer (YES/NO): YES